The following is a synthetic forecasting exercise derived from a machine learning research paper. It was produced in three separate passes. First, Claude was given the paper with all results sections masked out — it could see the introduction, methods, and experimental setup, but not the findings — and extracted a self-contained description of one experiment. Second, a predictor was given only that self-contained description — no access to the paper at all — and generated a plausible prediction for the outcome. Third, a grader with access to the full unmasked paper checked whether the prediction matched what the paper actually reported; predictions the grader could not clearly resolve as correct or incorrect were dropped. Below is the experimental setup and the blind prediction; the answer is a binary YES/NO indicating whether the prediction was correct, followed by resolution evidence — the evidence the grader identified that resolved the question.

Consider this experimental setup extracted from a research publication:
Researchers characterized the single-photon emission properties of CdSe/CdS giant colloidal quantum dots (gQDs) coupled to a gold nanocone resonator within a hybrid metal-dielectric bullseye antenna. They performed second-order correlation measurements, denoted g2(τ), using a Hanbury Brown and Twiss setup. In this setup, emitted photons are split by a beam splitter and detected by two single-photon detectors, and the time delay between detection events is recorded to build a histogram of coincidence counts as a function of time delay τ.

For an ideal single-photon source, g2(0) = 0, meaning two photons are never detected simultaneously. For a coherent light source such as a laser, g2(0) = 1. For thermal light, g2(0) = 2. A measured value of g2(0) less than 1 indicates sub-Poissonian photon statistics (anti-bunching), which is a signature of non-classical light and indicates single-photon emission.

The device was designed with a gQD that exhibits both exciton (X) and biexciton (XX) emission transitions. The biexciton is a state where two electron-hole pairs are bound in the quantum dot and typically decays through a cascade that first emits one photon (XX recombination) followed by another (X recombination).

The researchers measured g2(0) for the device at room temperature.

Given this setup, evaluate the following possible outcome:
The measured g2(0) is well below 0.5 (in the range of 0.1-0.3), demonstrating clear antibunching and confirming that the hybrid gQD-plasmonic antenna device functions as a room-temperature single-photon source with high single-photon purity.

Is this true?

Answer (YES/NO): NO